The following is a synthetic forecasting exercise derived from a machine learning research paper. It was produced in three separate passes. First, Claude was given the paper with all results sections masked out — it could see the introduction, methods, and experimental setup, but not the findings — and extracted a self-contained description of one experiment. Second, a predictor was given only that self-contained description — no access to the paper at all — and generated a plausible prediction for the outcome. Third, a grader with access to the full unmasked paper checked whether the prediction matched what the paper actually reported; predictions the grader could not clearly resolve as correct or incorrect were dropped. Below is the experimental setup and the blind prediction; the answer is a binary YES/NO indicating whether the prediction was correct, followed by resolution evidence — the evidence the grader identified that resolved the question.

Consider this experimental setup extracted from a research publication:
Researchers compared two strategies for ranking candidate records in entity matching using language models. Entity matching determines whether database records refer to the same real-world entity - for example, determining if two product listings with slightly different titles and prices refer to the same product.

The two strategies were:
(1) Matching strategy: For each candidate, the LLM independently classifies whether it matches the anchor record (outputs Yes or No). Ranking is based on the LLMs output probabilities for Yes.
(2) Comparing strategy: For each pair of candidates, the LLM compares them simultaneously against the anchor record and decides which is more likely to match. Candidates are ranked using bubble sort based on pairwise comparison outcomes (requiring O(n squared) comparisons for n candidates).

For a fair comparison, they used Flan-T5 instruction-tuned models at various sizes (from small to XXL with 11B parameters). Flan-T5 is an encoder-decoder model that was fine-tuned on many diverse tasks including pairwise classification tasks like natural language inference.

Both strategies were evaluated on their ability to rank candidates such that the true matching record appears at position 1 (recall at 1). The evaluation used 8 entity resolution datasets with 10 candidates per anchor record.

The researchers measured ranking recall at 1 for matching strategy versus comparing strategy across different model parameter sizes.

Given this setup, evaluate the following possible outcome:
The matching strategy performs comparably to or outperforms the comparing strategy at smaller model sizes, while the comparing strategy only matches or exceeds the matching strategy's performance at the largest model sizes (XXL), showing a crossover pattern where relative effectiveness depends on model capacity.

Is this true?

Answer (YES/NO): NO